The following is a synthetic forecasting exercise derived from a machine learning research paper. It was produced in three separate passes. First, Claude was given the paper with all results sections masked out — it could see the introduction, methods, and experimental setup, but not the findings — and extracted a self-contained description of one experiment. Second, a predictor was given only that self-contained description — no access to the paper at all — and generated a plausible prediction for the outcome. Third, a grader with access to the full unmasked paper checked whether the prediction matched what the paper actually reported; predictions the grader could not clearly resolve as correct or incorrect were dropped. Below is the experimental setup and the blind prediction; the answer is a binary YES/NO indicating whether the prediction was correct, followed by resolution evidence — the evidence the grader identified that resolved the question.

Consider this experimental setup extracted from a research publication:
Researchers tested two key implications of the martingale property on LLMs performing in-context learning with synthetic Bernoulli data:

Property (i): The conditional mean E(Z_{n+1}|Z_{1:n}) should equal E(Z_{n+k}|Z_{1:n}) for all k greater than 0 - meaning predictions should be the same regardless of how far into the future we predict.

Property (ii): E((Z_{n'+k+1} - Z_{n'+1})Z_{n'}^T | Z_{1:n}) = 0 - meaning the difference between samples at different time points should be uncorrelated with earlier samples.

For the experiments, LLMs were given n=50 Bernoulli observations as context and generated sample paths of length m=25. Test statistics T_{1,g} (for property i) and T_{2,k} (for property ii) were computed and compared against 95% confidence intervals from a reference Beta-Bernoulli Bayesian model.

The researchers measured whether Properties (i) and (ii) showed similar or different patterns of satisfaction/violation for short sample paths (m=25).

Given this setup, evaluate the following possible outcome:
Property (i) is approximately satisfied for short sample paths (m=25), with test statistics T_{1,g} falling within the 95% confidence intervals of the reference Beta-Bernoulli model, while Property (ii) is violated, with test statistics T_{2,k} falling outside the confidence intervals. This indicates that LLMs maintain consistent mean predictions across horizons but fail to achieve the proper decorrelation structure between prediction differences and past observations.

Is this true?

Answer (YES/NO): NO